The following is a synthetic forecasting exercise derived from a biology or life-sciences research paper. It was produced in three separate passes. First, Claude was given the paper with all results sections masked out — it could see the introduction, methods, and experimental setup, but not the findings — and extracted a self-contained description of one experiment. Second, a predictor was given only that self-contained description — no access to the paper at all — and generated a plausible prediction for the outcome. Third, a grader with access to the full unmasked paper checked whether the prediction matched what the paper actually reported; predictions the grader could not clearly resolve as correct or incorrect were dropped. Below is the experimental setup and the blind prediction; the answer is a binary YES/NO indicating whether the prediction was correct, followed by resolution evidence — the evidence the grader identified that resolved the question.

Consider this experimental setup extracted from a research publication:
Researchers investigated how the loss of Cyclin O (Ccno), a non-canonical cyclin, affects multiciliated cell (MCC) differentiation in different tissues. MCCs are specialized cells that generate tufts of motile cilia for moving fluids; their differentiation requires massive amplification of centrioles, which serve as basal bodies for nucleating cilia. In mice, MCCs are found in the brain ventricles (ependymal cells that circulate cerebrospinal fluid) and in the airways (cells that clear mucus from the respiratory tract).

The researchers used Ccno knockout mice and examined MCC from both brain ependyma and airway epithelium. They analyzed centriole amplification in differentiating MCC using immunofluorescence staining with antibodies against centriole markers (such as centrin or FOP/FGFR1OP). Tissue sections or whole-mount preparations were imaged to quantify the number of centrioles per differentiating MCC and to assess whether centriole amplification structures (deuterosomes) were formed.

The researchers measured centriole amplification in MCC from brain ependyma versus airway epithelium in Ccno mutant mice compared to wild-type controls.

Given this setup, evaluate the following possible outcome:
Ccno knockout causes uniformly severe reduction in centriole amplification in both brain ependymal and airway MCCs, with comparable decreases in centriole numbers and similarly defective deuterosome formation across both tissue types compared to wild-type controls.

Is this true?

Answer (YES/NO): NO